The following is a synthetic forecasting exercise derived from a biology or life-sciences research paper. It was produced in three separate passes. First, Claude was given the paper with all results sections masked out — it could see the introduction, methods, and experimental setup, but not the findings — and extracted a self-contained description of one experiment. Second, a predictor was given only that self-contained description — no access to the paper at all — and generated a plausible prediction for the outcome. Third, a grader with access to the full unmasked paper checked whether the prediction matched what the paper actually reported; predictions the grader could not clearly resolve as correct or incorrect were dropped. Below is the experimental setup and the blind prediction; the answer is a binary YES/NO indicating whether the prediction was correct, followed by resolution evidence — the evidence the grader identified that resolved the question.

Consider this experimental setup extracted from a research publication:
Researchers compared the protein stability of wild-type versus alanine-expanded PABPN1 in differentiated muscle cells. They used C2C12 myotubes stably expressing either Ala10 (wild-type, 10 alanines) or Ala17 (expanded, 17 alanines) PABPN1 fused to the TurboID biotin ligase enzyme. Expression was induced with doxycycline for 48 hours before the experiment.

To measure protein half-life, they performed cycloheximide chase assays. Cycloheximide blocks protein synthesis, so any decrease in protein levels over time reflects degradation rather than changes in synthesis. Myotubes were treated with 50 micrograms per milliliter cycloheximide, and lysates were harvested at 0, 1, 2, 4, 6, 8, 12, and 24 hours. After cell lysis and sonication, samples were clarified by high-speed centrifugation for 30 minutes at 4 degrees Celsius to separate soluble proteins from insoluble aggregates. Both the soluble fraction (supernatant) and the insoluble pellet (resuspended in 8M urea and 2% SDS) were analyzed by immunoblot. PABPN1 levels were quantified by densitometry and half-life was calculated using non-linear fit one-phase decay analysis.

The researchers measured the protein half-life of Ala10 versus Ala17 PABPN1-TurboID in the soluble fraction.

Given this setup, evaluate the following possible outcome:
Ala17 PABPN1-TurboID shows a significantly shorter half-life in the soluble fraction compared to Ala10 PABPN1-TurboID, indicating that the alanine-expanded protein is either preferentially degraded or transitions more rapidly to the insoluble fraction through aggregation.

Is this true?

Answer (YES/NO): YES